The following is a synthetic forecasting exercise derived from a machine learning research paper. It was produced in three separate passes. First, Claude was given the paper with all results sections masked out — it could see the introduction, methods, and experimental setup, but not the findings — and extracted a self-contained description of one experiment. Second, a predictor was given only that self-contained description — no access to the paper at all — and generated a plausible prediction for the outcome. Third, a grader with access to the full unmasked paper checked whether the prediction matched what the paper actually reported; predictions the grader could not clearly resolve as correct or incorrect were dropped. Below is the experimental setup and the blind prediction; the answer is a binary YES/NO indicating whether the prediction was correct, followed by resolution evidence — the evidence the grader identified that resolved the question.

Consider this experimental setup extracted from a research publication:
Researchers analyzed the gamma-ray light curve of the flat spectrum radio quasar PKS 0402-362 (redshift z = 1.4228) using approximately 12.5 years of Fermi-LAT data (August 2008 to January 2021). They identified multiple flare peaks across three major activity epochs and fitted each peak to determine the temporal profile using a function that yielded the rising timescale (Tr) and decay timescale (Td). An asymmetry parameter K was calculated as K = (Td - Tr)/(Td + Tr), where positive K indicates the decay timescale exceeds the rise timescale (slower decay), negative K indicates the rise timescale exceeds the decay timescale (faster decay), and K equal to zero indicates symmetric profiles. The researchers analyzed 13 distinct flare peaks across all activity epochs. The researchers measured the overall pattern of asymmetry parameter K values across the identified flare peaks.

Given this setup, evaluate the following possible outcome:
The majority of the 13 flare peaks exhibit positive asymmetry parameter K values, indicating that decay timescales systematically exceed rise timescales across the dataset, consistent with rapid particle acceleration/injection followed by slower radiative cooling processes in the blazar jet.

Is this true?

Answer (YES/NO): NO